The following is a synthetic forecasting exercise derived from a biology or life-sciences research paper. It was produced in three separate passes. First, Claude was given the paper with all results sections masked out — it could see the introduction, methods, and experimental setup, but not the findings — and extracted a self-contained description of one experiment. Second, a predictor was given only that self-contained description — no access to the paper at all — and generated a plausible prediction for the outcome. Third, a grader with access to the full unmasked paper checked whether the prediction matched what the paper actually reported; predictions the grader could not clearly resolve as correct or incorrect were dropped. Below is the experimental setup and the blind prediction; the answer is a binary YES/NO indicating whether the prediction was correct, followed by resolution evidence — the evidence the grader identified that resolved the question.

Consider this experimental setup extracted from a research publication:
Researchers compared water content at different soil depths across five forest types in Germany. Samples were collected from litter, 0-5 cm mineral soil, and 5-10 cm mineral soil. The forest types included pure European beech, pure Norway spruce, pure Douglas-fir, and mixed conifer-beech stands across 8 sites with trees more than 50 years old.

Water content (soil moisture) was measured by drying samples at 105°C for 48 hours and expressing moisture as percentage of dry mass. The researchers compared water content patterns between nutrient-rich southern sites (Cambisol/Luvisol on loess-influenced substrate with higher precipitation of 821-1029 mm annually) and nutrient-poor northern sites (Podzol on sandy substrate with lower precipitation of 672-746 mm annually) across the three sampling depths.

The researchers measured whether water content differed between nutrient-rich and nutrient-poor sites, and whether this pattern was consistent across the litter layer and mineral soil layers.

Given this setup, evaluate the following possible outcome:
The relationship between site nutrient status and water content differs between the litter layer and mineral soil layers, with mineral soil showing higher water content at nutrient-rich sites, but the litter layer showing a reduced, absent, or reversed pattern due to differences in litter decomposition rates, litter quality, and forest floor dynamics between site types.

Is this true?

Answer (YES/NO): YES